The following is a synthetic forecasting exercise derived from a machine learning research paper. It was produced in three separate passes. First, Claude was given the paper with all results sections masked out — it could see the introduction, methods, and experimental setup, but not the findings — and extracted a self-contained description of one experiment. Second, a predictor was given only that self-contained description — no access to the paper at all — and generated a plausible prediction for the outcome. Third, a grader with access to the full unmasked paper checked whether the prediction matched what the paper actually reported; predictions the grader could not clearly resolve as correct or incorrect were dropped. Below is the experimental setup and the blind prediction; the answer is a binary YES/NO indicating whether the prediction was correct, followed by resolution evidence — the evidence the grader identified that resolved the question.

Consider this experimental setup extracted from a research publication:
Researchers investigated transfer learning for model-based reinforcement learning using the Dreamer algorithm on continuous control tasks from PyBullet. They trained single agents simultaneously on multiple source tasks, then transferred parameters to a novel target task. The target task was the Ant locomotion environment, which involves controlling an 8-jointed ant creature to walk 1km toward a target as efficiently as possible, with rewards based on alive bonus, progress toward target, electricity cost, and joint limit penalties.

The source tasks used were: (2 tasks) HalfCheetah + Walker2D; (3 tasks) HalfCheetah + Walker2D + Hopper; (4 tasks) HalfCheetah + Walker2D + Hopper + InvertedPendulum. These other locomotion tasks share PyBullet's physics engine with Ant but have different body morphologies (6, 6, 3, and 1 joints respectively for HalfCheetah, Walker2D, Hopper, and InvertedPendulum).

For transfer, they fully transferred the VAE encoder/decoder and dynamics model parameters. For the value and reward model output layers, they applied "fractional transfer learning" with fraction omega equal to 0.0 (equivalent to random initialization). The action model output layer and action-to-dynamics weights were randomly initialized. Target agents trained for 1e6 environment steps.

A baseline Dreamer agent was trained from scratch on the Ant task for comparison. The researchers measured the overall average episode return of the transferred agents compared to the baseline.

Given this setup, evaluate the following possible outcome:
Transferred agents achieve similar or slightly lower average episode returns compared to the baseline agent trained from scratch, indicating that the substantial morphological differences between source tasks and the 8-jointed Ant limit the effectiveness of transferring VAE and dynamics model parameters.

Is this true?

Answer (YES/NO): NO